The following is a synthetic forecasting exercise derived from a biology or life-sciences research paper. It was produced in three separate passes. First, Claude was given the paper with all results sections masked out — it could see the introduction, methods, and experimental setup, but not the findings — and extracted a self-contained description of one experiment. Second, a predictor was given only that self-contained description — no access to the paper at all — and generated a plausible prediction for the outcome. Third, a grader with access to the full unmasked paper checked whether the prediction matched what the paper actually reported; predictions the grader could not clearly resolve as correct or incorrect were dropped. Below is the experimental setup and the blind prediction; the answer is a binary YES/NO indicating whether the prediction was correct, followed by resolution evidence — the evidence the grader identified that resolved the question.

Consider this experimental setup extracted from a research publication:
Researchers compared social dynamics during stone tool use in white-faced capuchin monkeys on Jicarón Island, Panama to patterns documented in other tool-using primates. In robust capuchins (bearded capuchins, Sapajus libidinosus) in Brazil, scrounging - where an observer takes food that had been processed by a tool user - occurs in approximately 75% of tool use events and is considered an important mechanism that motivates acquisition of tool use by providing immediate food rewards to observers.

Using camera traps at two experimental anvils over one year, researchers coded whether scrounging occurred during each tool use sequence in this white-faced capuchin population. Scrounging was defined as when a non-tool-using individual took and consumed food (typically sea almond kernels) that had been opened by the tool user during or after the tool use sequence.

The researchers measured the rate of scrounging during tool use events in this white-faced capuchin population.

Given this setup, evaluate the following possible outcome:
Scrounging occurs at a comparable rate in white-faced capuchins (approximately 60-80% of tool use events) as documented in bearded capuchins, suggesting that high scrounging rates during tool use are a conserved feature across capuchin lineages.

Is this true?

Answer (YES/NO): NO